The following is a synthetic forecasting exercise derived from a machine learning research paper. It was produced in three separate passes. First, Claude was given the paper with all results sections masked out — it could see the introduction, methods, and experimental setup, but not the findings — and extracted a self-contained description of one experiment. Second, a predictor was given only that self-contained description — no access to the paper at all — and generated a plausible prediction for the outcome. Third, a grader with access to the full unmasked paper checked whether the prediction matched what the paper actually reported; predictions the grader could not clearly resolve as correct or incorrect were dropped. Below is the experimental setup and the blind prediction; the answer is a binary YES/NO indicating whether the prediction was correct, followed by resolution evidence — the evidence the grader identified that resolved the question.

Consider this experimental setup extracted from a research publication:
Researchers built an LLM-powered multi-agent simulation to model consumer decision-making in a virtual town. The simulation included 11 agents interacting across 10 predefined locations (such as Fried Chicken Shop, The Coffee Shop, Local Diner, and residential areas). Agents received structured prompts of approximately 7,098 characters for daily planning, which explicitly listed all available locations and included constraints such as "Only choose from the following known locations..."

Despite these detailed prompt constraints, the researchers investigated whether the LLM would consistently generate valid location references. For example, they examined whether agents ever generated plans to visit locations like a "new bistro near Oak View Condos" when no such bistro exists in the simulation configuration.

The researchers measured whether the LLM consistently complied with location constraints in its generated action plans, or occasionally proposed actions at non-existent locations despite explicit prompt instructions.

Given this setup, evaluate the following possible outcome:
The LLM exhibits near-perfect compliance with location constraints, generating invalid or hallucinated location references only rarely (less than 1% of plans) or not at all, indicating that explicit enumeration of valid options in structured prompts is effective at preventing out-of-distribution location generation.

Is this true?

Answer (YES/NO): NO